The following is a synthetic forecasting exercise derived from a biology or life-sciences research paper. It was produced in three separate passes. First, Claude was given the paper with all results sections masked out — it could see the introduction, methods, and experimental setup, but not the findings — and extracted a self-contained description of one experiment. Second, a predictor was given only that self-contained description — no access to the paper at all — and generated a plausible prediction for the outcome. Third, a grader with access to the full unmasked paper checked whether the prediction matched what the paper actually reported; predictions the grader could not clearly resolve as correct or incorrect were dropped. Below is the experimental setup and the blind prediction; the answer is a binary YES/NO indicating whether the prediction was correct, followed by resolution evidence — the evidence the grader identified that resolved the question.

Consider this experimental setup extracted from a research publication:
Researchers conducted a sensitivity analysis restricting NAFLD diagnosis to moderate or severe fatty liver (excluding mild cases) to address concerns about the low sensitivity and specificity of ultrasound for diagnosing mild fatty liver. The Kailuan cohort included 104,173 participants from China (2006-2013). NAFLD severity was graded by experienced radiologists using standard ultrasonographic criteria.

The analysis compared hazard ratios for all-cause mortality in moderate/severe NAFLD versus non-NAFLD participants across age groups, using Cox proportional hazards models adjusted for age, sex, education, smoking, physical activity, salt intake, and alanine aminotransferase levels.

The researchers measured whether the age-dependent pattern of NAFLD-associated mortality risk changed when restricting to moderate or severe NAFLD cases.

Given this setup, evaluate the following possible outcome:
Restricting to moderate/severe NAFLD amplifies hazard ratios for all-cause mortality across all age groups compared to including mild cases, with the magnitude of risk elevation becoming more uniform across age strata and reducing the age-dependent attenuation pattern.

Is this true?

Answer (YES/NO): NO